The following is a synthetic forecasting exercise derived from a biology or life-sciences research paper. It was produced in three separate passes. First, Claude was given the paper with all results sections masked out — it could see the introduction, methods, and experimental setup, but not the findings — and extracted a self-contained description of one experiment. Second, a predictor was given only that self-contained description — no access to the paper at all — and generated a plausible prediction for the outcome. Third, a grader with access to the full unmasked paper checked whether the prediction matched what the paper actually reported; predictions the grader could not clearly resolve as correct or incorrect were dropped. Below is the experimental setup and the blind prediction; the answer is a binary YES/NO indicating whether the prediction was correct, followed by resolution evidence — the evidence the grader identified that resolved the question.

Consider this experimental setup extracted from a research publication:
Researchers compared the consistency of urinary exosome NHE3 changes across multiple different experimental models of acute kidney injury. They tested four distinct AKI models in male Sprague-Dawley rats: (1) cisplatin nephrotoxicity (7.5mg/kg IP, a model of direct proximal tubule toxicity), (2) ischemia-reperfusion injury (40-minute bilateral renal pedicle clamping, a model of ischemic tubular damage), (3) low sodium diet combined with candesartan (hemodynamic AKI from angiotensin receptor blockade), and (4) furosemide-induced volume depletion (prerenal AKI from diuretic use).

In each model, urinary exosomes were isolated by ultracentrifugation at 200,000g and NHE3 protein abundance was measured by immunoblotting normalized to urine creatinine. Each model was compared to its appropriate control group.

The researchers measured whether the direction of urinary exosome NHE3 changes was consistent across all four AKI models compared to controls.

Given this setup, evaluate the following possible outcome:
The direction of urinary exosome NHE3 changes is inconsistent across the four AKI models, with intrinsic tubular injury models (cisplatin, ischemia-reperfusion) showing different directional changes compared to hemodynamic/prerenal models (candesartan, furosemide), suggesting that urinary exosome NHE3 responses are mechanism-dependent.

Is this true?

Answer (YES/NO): NO